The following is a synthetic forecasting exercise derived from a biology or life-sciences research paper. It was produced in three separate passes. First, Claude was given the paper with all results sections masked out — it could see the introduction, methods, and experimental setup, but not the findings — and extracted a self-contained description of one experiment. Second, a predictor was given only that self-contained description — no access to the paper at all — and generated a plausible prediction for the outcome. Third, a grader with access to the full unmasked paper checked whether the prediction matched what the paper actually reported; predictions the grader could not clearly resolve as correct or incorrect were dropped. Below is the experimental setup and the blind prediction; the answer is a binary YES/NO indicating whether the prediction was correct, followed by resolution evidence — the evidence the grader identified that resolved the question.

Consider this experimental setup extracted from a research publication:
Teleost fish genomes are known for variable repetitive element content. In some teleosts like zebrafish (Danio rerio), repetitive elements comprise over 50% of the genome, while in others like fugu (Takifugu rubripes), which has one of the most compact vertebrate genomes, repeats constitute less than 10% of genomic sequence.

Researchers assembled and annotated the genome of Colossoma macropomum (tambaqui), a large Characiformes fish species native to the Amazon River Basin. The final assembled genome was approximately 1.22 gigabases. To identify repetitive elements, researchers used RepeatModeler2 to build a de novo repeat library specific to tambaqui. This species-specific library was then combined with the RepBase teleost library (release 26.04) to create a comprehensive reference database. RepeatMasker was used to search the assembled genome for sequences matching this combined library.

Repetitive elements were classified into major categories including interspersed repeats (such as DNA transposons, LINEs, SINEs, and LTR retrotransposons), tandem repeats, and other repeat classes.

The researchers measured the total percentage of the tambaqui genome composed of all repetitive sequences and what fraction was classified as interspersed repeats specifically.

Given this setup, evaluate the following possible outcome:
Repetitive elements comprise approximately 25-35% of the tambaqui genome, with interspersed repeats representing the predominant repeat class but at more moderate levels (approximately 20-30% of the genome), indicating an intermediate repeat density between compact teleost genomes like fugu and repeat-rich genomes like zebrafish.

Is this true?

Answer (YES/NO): NO